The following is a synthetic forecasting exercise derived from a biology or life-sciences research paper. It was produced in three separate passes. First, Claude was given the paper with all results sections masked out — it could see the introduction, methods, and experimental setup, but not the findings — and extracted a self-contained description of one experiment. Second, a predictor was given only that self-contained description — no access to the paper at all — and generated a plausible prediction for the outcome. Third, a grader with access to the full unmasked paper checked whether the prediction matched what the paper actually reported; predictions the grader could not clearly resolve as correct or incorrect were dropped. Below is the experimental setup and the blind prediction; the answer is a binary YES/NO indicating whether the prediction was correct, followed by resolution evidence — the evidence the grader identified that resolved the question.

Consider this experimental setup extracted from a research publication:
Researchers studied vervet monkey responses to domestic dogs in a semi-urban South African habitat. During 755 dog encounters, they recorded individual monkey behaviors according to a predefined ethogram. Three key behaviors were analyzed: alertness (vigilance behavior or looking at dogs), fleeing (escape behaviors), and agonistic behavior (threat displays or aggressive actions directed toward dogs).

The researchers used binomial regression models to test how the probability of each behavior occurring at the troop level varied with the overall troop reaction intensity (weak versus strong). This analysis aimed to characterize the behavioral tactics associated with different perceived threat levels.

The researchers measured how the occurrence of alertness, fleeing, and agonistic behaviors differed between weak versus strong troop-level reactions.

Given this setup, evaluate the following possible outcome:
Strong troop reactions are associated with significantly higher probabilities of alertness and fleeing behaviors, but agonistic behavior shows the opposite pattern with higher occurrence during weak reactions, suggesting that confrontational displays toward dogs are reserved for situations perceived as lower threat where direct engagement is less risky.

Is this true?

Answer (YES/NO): NO